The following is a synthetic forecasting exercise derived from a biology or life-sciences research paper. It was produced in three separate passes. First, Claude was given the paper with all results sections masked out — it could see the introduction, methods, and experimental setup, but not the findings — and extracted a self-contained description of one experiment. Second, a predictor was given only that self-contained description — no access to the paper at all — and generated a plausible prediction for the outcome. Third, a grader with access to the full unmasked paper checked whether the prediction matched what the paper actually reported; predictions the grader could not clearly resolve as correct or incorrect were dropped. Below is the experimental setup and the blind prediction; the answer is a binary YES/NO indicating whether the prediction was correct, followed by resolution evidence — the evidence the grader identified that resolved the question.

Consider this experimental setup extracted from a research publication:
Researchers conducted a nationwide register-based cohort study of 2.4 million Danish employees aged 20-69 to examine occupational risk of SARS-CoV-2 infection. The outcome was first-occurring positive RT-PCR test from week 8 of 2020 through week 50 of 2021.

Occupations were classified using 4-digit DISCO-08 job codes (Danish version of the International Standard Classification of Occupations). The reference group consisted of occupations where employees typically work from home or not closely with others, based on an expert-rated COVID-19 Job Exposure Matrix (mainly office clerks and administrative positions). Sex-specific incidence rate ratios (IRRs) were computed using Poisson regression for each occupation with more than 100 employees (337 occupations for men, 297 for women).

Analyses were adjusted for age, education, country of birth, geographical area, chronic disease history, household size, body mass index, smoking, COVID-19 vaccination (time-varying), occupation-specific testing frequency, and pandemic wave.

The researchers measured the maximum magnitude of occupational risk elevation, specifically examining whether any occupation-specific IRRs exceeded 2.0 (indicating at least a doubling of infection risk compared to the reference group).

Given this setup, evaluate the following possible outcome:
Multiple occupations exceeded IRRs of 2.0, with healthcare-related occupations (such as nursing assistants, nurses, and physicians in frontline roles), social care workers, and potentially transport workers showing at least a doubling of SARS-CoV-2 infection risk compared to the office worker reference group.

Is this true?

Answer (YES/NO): NO